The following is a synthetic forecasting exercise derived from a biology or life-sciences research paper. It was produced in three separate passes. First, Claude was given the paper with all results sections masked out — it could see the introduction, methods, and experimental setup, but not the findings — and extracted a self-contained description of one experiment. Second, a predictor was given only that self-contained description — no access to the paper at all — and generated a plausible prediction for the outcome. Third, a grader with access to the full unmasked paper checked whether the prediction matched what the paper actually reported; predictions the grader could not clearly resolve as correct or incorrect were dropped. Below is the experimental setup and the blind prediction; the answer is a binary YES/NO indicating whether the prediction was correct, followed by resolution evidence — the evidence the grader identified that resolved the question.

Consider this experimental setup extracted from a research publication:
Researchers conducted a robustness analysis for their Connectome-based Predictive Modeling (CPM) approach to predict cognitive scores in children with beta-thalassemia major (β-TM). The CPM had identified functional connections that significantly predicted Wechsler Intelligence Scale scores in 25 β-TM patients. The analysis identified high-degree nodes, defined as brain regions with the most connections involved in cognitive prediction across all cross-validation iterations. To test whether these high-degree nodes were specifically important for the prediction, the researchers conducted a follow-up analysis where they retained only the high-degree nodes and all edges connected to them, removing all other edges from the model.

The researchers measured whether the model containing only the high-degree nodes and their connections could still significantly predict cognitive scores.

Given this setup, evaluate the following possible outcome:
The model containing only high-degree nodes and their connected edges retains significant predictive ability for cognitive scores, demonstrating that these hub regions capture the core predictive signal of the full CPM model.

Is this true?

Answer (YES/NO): YES